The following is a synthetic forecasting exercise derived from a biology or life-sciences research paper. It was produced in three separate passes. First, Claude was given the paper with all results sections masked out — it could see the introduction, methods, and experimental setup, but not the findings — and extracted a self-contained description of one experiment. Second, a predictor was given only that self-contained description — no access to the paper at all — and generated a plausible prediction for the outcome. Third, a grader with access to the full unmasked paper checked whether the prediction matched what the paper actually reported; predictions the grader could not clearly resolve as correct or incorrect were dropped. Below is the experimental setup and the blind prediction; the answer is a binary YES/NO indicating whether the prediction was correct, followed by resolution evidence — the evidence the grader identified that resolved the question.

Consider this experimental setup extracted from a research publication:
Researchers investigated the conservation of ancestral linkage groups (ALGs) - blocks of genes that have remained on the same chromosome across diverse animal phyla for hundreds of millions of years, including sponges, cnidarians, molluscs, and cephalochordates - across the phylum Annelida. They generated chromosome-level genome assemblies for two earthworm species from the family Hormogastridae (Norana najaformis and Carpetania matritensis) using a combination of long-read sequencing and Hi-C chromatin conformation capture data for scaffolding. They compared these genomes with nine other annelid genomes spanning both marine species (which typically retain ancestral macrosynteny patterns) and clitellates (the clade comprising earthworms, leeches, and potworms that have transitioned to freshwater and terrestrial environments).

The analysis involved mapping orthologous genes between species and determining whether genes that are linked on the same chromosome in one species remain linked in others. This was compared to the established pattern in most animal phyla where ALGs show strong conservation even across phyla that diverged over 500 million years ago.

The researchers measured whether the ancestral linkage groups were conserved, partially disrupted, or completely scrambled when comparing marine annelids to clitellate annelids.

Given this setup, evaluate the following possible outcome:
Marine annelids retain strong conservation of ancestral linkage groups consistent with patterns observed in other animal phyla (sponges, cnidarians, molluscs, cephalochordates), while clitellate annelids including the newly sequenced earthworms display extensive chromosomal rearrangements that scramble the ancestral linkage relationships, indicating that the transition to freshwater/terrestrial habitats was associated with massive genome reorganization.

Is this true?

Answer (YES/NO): YES